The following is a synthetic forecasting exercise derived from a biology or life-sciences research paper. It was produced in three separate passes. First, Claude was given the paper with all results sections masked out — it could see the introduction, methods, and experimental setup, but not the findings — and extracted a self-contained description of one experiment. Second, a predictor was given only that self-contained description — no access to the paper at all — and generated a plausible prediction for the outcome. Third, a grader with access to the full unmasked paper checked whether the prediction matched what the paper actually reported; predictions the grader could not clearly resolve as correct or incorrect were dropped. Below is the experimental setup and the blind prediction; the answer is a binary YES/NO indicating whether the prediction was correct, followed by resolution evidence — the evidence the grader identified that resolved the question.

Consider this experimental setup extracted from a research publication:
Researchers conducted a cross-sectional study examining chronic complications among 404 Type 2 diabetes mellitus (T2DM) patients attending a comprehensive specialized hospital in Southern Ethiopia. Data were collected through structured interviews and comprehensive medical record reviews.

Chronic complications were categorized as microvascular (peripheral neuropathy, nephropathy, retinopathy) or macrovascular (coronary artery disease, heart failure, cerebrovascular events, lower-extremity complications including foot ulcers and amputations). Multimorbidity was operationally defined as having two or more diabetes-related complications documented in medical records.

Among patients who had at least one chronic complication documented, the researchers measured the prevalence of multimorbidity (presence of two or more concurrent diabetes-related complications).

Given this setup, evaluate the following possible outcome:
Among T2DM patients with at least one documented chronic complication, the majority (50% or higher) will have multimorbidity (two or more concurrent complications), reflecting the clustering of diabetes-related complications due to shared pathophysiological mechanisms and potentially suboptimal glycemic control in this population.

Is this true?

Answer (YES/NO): YES